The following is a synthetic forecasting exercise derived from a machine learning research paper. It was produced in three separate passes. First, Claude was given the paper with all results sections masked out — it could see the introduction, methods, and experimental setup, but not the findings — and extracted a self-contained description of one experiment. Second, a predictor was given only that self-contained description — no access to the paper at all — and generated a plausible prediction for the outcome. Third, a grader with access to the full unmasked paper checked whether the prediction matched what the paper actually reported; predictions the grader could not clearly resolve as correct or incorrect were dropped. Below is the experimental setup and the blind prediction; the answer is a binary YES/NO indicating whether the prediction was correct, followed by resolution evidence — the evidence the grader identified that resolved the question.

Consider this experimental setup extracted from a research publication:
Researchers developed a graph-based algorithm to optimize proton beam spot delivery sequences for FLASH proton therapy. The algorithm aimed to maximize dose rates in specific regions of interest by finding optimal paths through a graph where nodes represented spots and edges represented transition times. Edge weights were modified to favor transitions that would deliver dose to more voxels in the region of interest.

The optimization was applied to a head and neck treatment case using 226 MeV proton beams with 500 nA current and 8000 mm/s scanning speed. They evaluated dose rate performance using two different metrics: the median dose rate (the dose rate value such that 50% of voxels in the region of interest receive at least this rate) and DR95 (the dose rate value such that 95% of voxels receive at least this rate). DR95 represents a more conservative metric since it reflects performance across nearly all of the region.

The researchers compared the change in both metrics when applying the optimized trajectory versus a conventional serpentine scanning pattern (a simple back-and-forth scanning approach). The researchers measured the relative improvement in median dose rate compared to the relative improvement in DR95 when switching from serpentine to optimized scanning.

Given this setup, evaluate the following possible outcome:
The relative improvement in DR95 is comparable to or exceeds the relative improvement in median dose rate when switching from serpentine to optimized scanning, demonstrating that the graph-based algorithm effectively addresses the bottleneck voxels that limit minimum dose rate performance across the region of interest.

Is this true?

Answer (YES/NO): NO